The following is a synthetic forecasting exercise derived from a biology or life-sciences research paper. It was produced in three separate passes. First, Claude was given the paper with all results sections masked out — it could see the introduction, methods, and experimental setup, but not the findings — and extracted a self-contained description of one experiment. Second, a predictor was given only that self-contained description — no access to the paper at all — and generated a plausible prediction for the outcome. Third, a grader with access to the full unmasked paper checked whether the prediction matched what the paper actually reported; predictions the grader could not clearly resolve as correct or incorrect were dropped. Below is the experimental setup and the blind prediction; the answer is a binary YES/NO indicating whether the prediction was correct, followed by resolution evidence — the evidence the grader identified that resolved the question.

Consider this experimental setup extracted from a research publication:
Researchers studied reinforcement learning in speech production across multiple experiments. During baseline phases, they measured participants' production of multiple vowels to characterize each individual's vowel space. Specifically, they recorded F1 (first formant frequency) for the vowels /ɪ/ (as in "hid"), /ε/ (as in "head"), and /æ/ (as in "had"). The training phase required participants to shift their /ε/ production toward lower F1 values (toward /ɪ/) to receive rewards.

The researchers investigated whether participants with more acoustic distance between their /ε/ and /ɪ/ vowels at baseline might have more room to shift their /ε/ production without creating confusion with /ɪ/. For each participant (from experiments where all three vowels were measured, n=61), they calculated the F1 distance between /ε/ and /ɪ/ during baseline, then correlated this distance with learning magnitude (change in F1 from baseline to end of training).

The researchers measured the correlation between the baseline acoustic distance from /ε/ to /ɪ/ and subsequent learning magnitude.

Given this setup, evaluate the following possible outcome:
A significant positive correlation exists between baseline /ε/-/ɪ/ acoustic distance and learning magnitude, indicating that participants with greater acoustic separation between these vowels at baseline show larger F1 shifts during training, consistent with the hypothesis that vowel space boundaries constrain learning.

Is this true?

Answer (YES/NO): NO